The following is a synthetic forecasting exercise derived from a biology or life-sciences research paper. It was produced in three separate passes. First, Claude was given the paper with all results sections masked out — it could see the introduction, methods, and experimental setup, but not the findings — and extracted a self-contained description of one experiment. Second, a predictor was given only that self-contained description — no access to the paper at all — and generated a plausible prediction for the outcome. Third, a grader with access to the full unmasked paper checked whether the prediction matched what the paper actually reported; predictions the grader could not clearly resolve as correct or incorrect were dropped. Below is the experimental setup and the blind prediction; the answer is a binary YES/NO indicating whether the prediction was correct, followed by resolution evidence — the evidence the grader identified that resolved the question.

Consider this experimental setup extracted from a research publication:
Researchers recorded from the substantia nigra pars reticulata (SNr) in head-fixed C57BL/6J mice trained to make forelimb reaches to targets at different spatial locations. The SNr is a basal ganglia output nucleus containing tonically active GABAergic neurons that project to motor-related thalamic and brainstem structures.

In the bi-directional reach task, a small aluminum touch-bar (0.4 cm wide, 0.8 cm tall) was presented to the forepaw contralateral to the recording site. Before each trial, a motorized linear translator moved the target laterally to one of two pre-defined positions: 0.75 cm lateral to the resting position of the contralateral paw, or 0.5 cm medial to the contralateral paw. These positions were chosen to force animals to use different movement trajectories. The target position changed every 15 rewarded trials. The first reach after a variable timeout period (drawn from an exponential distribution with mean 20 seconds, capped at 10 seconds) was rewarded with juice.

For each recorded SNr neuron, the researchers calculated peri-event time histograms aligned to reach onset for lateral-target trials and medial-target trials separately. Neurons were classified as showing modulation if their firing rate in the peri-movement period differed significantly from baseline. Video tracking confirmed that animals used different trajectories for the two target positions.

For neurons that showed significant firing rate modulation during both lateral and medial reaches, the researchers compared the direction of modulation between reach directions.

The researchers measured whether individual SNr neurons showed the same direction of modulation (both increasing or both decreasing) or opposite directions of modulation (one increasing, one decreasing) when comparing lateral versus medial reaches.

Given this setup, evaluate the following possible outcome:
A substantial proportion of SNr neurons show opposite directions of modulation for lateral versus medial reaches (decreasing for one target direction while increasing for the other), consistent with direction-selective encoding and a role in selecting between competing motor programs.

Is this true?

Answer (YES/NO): NO